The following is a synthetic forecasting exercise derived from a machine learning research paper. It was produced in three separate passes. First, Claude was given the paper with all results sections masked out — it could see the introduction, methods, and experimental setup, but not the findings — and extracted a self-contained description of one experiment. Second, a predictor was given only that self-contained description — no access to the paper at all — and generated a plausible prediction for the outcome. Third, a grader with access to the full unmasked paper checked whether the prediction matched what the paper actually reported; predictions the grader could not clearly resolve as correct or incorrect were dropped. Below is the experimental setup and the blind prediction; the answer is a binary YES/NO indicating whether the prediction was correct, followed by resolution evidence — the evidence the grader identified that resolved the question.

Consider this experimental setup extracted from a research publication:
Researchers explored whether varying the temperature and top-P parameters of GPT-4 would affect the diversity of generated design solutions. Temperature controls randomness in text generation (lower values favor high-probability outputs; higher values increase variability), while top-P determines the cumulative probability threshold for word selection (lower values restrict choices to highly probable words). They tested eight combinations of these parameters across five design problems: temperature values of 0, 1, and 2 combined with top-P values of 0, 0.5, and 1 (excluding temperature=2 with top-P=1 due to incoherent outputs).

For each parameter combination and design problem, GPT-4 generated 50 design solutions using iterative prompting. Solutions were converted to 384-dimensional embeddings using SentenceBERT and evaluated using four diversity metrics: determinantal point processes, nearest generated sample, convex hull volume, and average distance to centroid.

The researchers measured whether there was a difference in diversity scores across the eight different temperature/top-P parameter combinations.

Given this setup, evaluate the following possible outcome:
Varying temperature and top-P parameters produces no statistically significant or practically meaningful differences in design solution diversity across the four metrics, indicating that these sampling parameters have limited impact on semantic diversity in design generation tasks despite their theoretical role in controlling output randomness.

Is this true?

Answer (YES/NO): NO